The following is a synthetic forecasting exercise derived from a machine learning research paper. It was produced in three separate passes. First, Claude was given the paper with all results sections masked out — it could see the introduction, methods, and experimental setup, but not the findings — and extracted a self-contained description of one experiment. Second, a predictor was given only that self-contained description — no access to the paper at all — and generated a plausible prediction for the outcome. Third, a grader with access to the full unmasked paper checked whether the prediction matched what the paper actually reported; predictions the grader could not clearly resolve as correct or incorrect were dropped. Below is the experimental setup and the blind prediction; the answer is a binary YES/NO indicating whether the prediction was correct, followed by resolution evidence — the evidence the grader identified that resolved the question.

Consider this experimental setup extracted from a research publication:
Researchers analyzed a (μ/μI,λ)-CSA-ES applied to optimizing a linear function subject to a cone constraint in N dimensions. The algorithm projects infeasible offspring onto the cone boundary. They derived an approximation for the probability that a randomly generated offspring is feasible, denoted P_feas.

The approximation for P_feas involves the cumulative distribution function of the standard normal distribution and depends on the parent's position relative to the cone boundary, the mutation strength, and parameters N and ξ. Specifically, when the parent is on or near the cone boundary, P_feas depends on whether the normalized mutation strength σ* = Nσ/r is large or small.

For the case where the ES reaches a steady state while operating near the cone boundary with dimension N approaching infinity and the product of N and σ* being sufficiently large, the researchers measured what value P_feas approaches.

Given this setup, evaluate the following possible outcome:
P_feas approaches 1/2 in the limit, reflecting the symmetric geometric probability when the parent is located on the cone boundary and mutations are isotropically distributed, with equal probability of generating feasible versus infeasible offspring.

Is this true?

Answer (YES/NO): NO